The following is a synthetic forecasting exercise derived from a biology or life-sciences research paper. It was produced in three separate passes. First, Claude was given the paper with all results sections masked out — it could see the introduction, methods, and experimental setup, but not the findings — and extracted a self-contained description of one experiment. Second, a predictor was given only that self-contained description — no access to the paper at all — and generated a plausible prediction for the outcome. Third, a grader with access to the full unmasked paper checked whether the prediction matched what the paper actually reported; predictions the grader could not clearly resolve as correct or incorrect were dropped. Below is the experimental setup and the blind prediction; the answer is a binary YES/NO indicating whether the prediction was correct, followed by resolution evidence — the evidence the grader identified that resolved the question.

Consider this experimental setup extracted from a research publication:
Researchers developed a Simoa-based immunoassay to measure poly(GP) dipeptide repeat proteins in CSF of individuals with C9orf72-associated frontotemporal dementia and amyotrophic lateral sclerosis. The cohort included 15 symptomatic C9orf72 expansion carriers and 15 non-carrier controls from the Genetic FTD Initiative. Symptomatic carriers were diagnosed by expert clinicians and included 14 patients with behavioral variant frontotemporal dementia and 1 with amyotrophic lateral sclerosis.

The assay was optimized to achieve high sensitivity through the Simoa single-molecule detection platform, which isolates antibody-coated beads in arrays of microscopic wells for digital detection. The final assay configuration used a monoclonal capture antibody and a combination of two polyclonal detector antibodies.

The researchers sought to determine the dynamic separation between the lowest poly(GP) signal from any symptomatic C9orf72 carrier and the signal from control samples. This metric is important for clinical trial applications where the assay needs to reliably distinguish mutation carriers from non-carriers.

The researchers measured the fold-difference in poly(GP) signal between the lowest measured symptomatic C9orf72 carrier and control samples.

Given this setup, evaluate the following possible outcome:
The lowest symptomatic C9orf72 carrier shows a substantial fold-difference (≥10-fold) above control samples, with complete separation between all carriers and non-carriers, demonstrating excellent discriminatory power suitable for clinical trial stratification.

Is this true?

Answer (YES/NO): NO